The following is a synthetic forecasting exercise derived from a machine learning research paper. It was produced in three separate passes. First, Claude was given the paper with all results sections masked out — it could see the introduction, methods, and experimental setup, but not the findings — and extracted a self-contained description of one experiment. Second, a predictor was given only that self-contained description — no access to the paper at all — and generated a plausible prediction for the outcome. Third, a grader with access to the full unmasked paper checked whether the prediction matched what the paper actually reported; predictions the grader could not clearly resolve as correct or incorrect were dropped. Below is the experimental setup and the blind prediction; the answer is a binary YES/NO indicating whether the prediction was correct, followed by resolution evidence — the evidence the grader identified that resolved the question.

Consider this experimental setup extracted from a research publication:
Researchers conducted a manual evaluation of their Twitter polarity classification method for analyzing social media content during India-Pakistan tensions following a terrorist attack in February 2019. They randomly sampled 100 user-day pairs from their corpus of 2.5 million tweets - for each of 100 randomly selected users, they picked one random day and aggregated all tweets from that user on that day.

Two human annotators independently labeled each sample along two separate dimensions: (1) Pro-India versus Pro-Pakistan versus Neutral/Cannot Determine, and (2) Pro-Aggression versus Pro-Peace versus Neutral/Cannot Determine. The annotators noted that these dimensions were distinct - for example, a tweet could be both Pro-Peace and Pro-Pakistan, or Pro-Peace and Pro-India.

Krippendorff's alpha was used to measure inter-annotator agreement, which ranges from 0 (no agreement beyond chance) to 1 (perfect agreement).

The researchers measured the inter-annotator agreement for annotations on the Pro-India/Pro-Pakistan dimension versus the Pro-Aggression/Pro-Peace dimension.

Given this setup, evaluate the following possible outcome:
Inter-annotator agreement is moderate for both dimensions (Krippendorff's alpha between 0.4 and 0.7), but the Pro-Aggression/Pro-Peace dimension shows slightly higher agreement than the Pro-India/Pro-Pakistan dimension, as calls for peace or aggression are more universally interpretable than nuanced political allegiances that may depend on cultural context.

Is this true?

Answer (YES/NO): NO